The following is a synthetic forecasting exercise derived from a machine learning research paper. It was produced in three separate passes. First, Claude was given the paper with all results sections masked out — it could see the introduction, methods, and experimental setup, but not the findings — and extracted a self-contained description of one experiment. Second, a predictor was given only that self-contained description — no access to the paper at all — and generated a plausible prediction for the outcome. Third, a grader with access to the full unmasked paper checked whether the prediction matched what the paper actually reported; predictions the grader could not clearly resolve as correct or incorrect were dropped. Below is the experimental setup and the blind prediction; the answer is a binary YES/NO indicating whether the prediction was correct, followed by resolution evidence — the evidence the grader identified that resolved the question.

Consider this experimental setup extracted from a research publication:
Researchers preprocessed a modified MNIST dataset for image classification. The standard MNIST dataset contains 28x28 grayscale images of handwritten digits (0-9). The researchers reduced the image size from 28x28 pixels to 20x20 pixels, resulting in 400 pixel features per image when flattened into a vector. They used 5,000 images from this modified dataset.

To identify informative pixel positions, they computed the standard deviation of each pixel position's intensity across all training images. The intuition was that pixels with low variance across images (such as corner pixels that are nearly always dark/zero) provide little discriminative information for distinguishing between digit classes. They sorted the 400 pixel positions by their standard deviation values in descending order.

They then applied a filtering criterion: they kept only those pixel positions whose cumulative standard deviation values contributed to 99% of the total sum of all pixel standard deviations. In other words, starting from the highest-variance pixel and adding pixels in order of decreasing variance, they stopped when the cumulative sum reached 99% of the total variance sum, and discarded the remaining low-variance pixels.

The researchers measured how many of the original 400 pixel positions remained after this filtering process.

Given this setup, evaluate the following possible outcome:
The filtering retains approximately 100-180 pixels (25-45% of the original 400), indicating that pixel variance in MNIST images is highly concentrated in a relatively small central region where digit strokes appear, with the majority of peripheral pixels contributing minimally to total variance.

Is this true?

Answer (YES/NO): NO